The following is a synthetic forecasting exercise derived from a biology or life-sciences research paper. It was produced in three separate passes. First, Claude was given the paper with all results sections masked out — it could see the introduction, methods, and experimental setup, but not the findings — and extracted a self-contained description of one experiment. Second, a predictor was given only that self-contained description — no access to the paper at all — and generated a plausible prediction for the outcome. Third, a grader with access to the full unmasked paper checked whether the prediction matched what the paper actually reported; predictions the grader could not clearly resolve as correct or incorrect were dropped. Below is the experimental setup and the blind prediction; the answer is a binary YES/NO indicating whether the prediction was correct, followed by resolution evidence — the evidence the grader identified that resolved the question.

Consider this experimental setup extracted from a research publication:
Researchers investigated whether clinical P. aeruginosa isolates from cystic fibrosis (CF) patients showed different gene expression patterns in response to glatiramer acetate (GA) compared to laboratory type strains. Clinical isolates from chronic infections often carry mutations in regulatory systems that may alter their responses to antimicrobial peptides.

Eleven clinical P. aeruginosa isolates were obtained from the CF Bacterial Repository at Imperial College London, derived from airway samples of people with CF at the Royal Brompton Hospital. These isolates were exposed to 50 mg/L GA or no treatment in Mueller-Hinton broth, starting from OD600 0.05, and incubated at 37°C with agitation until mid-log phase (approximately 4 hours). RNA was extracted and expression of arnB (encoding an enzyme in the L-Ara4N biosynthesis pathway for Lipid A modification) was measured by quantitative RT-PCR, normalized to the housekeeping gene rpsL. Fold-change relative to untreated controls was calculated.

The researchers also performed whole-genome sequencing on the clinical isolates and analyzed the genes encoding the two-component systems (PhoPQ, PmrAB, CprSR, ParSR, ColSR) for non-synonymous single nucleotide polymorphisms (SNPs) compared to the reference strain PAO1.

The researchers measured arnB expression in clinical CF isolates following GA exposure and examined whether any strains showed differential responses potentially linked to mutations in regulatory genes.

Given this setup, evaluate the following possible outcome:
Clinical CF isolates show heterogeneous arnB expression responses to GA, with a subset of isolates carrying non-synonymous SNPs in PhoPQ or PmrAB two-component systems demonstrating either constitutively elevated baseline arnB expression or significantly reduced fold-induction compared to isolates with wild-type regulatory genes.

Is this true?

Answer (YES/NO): NO